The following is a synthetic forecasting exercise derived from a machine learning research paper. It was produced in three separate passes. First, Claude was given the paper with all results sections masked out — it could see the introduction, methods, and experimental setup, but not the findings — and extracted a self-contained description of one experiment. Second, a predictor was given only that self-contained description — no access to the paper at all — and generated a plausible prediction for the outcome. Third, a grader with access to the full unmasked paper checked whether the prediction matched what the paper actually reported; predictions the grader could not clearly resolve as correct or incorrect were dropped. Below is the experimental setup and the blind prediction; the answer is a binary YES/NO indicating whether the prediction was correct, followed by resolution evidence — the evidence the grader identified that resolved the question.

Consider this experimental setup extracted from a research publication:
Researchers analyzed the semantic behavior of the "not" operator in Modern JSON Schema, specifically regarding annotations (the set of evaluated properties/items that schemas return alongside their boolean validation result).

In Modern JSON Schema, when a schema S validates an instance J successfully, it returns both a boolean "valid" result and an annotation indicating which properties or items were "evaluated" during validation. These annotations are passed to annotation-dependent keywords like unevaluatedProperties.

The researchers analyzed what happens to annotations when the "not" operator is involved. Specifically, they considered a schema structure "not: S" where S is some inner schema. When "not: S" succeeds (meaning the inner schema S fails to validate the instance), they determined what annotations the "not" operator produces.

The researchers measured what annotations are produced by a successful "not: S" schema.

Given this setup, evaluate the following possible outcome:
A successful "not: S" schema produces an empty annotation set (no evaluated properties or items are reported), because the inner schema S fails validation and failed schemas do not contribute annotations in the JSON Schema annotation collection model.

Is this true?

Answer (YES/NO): YES